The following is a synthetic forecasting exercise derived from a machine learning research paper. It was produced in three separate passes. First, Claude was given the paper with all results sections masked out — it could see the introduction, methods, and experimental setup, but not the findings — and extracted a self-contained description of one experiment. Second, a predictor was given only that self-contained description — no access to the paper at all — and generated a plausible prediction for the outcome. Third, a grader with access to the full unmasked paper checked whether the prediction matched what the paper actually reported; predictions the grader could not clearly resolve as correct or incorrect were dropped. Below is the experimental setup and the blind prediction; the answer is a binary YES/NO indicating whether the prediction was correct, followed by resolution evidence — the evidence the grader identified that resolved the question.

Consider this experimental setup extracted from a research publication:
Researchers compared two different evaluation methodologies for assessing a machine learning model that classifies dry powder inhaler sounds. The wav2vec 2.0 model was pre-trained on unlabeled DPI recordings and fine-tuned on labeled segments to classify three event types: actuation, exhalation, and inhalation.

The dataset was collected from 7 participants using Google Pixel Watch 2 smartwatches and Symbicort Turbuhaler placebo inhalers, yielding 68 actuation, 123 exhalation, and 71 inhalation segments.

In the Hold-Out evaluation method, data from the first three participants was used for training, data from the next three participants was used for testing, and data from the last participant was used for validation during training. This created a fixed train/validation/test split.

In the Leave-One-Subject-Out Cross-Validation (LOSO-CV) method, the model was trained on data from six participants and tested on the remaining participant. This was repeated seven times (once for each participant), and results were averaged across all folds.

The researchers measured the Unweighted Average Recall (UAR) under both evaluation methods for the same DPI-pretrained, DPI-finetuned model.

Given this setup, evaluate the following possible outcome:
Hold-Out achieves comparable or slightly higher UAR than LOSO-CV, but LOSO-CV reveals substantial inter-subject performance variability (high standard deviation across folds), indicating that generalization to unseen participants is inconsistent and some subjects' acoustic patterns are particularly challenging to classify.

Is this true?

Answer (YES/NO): NO